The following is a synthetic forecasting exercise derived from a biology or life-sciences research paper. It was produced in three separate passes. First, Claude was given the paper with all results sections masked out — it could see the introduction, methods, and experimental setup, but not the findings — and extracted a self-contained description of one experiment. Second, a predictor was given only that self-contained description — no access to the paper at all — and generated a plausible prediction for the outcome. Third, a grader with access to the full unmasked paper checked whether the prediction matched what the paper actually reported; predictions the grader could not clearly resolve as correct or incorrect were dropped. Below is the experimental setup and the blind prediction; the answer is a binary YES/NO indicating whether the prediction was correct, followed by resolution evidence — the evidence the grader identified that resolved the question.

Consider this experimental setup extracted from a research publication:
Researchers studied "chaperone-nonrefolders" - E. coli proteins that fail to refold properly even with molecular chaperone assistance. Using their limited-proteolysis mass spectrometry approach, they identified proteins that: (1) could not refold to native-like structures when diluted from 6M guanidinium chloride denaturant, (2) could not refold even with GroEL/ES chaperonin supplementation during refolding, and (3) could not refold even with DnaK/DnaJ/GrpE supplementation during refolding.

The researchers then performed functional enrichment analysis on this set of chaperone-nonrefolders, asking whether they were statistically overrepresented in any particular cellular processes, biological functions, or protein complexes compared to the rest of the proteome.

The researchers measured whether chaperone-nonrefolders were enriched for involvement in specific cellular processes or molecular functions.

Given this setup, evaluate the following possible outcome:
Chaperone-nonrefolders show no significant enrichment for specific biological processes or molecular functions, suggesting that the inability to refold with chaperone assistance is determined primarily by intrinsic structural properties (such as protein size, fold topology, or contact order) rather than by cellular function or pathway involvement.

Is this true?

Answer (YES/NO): NO